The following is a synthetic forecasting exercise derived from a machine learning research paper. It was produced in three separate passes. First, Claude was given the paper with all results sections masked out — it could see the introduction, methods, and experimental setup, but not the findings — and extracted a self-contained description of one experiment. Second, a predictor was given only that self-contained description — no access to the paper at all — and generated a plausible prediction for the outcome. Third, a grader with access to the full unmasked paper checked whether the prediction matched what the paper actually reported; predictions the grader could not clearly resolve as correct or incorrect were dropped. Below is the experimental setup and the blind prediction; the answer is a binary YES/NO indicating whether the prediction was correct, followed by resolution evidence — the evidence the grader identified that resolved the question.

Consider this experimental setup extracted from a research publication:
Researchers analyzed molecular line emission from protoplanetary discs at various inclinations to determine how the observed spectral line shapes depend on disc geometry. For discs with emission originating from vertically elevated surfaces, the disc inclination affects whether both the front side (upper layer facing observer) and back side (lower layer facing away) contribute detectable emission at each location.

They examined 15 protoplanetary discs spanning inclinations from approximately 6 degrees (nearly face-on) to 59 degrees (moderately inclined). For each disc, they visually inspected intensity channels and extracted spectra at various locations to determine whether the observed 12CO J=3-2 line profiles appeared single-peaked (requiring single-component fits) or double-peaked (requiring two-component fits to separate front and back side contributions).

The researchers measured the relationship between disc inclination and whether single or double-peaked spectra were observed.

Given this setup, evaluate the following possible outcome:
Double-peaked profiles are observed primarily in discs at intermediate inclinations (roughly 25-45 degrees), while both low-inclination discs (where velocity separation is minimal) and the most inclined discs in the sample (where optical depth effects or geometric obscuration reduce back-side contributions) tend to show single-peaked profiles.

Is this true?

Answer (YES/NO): NO